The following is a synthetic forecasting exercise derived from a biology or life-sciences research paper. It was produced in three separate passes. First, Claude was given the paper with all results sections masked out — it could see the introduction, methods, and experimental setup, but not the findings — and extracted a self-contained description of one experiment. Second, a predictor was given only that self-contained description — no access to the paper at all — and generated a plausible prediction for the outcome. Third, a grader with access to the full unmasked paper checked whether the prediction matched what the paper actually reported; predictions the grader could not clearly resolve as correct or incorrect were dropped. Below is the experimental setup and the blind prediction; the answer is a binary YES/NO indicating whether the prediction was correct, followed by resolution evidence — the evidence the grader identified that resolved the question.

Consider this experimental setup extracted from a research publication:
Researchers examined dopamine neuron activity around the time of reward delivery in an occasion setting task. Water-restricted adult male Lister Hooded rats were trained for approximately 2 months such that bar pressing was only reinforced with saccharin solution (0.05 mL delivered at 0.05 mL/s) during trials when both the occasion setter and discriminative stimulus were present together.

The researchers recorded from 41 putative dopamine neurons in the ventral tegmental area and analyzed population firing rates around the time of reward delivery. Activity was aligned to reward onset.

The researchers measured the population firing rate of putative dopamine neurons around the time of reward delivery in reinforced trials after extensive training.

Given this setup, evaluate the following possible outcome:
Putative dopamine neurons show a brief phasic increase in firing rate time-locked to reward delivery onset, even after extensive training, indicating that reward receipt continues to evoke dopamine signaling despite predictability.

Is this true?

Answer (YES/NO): NO